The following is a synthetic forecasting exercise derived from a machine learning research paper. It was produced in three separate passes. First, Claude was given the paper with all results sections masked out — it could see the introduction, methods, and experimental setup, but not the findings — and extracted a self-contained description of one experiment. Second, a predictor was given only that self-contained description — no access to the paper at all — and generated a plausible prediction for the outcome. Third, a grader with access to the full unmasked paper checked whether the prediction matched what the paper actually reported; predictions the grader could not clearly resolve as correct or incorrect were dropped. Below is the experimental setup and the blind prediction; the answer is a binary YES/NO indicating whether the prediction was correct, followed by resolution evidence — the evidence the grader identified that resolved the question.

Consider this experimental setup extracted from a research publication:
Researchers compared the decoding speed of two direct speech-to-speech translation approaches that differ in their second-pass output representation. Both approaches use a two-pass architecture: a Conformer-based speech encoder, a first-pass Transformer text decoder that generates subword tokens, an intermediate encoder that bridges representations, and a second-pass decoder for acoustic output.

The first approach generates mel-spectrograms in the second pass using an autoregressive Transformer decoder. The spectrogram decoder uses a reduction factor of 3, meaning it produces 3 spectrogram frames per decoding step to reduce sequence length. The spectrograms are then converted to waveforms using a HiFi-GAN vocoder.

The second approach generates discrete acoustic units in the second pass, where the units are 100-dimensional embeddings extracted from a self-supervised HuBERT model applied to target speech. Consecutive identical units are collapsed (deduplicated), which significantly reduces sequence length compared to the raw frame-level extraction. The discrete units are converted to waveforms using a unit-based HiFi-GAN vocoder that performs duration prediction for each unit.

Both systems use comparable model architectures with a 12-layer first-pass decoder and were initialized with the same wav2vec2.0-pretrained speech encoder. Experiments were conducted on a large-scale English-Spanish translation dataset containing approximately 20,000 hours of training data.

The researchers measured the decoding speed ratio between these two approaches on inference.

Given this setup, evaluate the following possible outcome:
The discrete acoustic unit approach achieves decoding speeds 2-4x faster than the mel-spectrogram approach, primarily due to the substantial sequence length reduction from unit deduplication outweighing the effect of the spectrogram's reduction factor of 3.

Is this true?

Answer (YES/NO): YES